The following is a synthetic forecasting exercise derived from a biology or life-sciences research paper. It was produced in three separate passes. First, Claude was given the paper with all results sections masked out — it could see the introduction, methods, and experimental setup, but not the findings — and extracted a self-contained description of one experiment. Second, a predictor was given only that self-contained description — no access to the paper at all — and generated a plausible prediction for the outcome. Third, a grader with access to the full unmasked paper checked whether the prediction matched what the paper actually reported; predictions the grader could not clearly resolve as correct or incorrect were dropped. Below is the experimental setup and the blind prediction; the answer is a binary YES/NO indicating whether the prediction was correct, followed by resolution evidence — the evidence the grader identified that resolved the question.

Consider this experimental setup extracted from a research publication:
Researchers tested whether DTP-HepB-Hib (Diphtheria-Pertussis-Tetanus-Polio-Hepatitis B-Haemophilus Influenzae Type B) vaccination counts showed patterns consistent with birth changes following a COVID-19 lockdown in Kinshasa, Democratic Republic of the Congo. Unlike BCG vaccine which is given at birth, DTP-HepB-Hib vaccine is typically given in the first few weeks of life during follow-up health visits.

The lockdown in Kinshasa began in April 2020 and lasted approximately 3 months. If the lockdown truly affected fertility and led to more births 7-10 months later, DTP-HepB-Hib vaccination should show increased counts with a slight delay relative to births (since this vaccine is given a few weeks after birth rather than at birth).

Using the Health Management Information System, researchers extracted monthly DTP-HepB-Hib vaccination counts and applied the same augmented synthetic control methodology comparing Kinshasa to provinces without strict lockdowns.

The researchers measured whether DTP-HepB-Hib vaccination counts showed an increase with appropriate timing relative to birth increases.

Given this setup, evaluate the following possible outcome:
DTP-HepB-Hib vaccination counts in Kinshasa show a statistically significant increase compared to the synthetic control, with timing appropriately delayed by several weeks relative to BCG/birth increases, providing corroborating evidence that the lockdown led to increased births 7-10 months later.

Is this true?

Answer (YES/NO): YES